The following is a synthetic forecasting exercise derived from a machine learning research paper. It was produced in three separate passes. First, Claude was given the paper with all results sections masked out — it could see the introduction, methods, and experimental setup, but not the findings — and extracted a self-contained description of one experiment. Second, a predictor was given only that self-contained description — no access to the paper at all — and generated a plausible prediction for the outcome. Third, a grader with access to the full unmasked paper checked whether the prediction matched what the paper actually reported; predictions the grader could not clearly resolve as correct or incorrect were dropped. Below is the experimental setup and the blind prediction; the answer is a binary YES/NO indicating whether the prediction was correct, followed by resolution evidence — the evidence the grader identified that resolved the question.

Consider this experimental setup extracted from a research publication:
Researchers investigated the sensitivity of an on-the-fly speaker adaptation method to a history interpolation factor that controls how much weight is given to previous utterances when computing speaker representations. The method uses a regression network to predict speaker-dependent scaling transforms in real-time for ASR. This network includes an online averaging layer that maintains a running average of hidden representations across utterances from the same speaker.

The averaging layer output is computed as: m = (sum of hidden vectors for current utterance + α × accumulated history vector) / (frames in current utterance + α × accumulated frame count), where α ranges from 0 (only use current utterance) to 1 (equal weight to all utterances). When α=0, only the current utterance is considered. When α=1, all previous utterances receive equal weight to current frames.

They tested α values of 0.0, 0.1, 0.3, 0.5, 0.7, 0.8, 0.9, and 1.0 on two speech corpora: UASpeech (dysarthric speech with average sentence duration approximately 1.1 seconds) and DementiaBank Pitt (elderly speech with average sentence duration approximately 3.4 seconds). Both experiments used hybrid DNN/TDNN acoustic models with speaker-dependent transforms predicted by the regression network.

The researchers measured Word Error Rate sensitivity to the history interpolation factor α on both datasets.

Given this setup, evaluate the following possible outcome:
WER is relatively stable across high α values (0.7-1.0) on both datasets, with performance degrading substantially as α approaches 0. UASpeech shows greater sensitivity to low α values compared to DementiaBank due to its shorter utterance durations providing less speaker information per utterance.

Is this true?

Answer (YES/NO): NO